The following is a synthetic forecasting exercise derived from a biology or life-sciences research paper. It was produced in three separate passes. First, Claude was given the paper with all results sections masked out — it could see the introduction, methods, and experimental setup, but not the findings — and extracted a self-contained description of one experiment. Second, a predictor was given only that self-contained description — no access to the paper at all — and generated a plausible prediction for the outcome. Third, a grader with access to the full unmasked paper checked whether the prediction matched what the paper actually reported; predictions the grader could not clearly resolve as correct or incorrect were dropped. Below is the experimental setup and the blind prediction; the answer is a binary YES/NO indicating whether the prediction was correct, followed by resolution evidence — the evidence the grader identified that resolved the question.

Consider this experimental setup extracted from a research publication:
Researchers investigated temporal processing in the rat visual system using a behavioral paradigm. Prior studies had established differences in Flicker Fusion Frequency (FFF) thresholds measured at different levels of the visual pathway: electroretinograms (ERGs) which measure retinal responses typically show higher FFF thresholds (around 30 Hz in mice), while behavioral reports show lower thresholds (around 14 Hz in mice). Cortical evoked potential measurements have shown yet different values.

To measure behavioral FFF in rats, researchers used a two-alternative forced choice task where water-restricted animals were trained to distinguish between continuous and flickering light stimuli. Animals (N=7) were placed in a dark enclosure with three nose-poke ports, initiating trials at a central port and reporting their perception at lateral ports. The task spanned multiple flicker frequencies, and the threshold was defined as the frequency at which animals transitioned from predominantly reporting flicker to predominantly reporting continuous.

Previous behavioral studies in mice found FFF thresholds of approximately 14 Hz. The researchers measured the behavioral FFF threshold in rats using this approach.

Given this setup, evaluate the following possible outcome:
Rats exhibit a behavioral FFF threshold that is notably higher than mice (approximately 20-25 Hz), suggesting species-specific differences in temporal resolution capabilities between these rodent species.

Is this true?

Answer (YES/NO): NO